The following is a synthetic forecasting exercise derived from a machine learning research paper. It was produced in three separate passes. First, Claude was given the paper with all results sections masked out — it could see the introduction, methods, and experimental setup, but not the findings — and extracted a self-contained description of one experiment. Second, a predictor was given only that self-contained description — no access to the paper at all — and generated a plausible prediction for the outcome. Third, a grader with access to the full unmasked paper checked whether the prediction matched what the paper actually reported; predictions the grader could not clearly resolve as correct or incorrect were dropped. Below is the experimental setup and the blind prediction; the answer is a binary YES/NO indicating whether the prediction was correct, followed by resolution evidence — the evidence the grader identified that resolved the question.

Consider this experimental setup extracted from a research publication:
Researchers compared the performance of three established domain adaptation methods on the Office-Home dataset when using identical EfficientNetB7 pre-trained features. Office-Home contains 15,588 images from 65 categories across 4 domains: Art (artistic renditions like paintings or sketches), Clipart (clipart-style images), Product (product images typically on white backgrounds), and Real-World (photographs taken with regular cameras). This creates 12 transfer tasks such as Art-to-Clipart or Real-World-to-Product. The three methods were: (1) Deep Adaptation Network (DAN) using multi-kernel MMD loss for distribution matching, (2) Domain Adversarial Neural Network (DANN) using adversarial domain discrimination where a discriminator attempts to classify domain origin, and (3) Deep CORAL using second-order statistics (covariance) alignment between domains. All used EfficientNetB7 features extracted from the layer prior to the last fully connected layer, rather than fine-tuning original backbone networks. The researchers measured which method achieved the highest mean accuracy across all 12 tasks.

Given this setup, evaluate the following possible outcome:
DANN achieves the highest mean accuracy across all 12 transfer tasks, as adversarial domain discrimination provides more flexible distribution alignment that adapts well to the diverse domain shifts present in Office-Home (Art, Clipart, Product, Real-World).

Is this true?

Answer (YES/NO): NO